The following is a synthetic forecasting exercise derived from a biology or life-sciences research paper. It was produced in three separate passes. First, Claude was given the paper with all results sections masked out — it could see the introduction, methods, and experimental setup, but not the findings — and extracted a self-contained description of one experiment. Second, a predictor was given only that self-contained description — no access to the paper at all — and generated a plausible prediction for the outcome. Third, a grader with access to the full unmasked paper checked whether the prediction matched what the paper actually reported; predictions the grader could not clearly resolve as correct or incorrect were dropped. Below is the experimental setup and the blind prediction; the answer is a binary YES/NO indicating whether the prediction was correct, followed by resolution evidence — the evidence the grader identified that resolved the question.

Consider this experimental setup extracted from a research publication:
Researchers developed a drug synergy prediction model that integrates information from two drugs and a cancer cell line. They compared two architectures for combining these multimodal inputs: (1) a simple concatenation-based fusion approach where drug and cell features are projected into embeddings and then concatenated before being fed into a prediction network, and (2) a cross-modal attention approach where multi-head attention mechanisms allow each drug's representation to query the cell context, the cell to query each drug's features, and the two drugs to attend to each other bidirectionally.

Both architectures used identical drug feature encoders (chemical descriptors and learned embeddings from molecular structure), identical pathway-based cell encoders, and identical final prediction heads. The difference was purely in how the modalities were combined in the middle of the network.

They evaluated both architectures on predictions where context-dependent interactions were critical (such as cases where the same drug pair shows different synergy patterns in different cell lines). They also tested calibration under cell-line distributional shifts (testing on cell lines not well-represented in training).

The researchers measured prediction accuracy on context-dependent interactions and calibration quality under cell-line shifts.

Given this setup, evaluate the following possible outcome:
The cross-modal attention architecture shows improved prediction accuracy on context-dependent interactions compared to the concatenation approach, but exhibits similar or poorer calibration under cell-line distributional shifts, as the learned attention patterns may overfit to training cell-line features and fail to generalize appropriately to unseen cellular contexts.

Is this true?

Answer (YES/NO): NO